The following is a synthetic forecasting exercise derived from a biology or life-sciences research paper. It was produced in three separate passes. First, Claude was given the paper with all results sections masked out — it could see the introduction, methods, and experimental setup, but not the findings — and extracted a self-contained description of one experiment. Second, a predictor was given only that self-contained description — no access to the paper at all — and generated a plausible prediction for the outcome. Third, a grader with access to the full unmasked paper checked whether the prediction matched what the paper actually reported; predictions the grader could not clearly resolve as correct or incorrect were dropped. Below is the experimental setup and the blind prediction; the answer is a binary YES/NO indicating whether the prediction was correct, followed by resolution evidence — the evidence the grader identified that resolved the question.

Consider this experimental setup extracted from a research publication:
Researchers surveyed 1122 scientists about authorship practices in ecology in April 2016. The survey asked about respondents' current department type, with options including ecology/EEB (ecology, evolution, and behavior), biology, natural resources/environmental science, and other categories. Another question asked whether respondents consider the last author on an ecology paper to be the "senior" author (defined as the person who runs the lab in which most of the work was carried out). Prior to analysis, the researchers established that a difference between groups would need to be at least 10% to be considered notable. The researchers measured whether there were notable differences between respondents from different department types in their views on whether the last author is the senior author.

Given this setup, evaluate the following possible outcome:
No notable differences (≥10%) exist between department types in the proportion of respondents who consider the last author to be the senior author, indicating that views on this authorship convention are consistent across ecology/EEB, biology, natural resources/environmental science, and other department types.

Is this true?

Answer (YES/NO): NO